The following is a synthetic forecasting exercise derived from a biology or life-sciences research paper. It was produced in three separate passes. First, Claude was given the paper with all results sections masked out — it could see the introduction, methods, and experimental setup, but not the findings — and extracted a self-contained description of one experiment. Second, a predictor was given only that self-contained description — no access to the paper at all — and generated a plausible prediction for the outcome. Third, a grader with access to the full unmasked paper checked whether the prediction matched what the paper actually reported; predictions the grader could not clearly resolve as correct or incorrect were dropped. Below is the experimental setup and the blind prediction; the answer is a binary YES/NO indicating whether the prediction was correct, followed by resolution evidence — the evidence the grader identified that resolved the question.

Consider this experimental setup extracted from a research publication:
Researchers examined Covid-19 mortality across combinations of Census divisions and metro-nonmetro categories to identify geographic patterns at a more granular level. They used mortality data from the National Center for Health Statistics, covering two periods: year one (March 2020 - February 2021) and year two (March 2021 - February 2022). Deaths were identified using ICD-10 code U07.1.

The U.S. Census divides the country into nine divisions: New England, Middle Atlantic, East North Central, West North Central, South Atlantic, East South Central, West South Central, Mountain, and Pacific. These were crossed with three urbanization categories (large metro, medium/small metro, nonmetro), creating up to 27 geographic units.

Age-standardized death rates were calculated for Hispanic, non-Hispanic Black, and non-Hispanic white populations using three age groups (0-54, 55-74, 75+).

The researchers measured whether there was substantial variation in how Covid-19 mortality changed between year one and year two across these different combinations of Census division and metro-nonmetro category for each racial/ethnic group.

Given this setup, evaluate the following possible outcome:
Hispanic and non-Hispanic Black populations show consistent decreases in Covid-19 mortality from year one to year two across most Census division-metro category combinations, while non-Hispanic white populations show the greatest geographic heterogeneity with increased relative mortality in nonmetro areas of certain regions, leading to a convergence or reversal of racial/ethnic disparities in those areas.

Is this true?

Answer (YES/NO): YES